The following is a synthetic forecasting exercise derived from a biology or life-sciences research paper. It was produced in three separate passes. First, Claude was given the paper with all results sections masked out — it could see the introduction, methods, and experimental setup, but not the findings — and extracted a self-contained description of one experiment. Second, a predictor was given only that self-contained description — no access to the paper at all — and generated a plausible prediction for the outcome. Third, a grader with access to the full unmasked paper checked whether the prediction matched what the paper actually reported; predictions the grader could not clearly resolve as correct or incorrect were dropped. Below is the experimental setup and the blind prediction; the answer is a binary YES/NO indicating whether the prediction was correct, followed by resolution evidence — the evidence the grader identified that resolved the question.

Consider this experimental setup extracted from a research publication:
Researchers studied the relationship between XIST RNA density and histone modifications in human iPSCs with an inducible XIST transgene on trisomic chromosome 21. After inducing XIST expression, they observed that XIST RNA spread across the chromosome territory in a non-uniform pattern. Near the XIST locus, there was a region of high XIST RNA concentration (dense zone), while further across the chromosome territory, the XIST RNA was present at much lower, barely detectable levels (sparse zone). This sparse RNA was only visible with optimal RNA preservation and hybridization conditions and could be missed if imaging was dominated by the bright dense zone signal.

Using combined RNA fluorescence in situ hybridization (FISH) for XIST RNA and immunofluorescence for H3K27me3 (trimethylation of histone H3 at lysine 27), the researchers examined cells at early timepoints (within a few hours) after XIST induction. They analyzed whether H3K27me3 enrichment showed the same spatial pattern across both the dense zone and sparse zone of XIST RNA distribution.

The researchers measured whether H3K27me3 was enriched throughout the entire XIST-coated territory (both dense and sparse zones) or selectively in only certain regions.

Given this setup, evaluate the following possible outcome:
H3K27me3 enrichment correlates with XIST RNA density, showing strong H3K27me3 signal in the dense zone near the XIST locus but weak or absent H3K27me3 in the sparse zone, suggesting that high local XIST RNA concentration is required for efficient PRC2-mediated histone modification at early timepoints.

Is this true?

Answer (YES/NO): YES